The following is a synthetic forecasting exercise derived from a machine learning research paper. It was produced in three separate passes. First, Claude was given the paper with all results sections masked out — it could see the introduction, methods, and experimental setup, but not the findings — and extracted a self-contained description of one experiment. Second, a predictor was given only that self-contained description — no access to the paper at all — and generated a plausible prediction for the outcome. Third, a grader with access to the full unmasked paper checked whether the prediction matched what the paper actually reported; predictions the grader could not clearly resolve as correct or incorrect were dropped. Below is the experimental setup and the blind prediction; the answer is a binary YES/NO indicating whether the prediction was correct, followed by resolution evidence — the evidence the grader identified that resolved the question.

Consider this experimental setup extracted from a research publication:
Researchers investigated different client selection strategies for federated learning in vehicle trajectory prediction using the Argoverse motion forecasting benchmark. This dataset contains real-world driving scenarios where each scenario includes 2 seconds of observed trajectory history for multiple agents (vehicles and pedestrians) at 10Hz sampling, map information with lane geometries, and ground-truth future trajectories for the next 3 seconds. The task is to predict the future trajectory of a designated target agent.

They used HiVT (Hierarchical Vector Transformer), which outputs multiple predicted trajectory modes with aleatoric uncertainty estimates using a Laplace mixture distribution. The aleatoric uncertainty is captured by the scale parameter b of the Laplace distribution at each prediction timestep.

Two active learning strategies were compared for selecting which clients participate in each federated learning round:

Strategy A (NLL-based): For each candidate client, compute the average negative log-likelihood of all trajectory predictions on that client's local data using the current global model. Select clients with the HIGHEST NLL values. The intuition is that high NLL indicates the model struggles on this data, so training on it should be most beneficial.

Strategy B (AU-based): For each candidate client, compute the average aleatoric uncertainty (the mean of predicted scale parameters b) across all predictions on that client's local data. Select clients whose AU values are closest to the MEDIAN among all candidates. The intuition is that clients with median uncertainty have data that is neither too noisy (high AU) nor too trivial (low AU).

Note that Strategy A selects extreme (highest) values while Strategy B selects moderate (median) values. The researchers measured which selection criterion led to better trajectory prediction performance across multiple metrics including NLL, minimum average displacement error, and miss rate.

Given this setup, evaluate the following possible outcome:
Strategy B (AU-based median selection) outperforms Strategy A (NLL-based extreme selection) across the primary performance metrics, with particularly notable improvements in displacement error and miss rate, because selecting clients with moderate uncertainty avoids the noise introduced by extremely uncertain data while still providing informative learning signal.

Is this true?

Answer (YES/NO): YES